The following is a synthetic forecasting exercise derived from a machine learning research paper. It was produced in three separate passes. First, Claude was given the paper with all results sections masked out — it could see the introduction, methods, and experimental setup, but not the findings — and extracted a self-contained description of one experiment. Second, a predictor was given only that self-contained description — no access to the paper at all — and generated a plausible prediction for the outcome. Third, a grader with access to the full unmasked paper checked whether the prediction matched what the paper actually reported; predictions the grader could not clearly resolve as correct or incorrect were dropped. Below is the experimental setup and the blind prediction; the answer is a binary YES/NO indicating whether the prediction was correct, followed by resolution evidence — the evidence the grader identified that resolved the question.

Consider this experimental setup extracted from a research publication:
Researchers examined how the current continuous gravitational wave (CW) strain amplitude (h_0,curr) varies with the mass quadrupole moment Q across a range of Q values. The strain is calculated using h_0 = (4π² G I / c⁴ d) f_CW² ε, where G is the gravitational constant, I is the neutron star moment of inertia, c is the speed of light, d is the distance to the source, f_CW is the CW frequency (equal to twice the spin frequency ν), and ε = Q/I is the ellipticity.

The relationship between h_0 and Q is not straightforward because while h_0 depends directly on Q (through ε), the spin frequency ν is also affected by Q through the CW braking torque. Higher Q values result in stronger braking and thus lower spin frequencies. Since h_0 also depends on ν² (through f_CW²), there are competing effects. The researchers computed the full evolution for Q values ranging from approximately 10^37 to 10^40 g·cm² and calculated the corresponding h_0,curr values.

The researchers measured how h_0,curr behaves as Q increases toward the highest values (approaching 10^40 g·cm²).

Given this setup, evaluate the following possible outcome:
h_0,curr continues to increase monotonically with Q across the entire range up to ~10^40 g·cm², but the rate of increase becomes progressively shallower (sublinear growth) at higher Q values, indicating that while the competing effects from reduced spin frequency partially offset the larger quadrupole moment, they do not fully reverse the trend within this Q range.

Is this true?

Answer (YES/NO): YES